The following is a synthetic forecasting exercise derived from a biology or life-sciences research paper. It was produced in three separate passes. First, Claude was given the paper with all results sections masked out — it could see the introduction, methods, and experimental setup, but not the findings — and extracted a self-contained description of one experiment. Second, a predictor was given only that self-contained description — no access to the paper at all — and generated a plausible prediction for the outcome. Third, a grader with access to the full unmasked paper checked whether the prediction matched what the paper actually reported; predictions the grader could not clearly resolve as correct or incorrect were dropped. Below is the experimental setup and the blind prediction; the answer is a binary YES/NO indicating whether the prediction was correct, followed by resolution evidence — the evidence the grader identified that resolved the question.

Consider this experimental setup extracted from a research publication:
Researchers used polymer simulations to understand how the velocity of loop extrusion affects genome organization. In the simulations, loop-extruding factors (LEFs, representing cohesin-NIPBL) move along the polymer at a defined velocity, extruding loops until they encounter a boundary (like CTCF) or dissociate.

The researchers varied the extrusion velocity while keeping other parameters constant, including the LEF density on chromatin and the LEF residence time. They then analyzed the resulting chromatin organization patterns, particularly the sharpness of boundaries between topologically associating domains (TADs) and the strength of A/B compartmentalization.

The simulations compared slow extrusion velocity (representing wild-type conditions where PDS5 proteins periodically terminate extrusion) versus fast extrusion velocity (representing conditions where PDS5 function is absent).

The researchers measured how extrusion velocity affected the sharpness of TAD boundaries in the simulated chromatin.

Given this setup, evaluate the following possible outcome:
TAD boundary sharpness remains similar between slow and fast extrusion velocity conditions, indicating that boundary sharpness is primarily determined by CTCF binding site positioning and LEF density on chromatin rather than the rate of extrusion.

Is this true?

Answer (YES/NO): NO